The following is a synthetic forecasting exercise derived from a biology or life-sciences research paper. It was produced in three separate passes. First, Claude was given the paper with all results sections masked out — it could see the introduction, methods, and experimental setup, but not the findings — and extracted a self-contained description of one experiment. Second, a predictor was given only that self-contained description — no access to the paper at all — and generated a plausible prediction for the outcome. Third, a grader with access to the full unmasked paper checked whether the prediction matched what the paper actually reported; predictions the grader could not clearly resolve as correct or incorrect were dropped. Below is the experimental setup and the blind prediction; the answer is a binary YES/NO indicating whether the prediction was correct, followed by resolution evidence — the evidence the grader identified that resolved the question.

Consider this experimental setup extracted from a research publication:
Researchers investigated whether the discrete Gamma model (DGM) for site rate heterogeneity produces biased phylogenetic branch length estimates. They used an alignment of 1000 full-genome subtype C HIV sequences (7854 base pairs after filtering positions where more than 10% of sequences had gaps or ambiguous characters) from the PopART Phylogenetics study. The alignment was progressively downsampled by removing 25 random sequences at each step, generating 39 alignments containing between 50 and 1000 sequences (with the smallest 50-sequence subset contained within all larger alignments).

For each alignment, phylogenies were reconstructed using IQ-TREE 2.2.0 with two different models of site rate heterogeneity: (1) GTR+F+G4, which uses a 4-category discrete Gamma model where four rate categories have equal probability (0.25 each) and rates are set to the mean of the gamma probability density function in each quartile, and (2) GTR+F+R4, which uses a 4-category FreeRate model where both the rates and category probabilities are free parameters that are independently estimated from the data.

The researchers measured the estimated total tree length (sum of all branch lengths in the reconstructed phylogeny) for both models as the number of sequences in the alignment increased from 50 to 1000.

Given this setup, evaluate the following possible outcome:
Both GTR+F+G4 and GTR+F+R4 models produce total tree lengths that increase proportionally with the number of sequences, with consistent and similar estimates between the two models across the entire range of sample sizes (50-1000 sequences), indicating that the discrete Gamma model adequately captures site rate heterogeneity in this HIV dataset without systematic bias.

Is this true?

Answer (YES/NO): NO